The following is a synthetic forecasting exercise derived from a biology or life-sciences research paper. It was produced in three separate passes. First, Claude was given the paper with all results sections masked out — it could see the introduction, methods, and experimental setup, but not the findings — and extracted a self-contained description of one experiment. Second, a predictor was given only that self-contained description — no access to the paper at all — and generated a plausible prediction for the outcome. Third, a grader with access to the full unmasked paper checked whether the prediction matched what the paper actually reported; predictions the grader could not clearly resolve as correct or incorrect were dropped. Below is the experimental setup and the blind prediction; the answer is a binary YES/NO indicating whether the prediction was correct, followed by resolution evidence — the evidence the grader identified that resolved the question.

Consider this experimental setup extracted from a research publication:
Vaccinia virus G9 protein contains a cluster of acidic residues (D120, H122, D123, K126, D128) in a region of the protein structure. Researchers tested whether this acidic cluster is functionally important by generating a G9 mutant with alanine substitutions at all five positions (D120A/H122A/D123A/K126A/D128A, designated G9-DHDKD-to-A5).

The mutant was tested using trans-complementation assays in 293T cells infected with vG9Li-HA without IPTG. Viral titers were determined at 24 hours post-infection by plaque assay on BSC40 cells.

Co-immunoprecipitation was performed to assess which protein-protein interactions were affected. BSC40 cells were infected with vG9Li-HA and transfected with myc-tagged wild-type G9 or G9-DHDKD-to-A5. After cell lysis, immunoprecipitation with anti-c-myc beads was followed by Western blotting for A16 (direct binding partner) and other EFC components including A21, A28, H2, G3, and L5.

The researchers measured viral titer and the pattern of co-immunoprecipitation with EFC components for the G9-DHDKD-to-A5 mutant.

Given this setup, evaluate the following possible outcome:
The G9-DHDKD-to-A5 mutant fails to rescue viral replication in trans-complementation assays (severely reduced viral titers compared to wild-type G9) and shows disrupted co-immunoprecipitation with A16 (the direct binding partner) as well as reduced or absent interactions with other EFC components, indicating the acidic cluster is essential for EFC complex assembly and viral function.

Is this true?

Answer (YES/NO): NO